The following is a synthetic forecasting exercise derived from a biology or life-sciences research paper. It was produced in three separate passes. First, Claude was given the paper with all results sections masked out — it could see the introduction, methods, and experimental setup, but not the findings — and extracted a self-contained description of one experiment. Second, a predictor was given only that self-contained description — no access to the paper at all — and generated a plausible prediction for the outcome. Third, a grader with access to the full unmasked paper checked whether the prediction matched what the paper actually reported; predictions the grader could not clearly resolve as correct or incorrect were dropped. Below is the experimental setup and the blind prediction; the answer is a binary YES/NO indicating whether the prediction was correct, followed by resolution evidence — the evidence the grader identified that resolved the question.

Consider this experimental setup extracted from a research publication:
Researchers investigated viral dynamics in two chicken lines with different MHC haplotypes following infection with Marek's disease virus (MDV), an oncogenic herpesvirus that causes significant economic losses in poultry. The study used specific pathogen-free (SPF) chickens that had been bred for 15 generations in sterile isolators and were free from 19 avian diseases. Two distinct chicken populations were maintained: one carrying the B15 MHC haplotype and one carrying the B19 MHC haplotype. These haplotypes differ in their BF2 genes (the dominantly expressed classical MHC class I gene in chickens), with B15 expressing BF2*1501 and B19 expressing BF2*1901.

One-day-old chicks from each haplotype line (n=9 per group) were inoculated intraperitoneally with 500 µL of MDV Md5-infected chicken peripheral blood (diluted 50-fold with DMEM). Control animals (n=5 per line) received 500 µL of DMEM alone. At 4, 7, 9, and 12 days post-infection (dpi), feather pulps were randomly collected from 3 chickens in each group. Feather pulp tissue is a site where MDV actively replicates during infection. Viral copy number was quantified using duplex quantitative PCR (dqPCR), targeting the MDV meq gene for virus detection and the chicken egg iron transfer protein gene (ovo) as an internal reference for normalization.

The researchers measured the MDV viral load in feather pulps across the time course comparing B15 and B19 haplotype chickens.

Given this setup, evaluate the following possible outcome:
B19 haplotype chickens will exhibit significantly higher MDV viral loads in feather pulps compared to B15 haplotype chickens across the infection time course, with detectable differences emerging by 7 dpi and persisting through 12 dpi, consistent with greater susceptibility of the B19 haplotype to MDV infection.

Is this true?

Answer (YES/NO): NO